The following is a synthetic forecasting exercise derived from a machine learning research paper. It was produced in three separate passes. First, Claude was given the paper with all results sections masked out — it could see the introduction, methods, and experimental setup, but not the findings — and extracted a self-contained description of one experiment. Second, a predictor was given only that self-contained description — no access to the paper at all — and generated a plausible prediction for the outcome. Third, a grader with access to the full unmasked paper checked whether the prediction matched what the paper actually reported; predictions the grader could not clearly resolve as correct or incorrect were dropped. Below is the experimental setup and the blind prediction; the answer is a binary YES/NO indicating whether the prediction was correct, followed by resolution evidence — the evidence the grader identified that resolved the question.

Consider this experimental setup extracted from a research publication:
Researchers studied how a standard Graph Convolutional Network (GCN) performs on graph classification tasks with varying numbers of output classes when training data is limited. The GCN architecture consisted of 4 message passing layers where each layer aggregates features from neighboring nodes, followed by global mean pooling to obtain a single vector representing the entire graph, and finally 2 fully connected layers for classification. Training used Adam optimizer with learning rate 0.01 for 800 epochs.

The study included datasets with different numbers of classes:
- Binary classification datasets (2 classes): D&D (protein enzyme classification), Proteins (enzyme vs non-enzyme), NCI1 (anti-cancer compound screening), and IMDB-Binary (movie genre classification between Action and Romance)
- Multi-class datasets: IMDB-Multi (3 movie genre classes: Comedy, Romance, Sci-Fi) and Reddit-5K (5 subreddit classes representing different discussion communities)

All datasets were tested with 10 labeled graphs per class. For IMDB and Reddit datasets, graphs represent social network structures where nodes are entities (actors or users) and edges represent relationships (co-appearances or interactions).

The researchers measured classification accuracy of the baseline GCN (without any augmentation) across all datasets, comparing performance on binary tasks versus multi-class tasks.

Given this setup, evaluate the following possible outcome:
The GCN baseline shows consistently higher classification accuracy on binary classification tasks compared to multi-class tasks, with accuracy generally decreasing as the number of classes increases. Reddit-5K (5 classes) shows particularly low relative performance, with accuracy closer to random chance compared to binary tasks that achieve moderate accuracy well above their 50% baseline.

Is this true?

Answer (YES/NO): NO